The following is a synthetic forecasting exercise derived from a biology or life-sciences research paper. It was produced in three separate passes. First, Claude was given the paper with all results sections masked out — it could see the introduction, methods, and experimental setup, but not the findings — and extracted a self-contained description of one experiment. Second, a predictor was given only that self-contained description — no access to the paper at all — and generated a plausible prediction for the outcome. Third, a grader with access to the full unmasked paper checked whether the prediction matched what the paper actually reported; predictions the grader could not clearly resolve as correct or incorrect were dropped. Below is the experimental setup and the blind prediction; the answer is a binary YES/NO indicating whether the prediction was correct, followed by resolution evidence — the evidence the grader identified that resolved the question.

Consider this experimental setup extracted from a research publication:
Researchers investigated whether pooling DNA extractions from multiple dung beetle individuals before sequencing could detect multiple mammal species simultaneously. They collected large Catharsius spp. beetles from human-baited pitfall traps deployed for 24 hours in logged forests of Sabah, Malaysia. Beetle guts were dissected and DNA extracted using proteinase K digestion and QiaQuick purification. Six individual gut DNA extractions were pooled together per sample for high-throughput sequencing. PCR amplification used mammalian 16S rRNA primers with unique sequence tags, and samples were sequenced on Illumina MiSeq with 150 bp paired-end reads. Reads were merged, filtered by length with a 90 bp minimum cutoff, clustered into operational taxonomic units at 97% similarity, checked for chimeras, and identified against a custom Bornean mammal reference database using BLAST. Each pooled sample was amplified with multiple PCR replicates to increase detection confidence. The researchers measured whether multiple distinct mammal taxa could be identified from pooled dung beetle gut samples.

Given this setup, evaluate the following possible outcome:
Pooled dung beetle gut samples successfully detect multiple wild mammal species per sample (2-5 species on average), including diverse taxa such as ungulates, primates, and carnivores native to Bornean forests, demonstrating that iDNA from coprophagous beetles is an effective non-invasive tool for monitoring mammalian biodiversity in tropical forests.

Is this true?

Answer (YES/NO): NO